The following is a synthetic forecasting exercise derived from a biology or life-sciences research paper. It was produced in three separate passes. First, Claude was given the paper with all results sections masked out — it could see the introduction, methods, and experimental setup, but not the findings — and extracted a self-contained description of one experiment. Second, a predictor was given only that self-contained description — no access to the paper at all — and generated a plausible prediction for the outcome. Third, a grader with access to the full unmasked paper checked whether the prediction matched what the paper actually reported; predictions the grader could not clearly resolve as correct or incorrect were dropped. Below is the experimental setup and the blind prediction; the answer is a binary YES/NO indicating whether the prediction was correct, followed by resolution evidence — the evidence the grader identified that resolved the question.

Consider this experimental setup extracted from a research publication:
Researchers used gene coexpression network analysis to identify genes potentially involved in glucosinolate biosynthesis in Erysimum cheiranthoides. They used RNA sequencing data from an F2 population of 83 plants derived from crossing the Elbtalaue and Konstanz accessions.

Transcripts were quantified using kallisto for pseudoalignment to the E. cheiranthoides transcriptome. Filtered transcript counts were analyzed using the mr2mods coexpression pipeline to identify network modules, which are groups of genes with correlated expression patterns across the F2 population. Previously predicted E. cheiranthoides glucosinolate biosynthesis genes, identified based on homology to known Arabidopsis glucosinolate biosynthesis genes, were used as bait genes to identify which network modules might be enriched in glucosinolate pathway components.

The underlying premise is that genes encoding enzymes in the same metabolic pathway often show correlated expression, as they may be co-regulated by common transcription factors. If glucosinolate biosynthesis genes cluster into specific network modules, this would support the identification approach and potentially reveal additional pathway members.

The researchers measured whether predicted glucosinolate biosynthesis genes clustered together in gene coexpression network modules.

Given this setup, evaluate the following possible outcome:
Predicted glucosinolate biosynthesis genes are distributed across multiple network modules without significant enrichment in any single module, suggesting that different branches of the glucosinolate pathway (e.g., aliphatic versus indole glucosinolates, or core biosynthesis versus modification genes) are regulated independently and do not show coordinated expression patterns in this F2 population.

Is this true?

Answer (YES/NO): NO